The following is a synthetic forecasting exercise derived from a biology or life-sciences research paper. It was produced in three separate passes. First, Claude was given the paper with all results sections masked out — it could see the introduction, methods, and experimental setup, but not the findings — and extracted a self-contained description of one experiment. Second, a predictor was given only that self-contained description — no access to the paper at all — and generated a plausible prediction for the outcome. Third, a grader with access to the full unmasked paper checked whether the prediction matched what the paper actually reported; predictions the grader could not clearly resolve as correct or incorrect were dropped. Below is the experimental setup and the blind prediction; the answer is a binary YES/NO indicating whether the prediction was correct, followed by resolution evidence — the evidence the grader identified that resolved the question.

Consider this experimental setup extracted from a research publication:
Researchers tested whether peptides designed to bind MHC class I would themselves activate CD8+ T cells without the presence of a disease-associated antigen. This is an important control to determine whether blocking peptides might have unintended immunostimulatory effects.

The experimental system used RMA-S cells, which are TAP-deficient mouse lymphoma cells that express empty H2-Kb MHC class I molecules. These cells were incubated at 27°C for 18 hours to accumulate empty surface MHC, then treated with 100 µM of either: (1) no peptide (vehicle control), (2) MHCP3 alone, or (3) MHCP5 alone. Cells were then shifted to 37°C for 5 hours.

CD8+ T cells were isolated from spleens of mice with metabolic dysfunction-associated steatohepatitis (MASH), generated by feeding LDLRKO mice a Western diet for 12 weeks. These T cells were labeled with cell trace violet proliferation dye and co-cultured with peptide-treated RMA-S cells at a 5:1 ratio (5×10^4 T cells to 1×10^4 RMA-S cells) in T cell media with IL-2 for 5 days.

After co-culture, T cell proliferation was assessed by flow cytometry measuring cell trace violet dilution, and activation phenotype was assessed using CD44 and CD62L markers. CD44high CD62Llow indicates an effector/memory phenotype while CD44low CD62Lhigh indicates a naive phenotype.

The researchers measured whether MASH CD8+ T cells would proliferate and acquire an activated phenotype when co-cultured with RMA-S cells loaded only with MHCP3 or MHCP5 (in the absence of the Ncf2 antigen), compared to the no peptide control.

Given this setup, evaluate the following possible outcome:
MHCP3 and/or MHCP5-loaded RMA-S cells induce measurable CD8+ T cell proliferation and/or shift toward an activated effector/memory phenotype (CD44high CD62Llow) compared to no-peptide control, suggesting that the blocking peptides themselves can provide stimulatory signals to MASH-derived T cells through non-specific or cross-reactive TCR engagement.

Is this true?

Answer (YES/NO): NO